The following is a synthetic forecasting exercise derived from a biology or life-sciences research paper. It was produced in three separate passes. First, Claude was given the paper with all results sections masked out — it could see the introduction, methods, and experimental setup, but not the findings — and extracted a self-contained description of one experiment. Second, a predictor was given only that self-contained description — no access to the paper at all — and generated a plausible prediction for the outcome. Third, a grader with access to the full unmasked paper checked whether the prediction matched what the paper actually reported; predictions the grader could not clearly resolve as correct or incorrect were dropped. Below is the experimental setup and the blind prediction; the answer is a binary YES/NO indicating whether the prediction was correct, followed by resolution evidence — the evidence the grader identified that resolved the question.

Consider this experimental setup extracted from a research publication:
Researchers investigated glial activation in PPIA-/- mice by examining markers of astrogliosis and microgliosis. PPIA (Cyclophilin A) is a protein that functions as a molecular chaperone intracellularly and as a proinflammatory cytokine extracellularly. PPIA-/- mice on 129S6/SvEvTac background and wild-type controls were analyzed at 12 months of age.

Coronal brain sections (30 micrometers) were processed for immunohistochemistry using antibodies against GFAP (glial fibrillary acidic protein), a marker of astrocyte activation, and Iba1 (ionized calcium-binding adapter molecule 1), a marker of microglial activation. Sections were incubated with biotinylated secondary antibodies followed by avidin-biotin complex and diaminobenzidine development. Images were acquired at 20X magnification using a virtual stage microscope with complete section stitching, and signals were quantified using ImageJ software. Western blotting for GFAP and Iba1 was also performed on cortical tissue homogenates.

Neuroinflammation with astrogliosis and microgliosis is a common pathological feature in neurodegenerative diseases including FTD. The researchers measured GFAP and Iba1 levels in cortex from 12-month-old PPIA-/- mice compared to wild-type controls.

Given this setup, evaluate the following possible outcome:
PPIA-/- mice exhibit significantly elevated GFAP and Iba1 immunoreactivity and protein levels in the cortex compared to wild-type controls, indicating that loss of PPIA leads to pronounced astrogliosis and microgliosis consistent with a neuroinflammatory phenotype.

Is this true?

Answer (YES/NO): NO